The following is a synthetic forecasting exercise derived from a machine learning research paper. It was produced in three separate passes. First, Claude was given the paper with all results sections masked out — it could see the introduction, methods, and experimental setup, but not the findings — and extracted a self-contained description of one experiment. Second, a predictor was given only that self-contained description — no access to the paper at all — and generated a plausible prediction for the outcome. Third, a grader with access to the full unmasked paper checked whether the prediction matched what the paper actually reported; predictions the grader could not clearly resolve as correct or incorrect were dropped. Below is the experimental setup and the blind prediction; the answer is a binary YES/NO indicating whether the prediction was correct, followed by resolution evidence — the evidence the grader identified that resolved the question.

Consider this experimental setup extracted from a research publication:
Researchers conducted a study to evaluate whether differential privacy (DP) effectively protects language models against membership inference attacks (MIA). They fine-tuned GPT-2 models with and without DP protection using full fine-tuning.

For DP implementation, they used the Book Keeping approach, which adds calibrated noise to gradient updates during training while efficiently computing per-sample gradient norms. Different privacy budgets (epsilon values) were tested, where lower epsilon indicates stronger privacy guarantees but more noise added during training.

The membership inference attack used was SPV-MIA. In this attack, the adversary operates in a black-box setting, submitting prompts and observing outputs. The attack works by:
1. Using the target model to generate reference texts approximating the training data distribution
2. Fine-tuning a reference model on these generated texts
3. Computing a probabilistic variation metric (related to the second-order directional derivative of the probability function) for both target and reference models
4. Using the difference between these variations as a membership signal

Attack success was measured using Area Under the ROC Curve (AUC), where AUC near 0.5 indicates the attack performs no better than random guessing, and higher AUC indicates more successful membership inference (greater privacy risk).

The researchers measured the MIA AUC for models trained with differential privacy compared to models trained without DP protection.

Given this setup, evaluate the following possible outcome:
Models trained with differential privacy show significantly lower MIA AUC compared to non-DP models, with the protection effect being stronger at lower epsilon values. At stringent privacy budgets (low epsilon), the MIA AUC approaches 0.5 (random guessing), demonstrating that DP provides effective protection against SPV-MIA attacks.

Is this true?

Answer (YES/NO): NO